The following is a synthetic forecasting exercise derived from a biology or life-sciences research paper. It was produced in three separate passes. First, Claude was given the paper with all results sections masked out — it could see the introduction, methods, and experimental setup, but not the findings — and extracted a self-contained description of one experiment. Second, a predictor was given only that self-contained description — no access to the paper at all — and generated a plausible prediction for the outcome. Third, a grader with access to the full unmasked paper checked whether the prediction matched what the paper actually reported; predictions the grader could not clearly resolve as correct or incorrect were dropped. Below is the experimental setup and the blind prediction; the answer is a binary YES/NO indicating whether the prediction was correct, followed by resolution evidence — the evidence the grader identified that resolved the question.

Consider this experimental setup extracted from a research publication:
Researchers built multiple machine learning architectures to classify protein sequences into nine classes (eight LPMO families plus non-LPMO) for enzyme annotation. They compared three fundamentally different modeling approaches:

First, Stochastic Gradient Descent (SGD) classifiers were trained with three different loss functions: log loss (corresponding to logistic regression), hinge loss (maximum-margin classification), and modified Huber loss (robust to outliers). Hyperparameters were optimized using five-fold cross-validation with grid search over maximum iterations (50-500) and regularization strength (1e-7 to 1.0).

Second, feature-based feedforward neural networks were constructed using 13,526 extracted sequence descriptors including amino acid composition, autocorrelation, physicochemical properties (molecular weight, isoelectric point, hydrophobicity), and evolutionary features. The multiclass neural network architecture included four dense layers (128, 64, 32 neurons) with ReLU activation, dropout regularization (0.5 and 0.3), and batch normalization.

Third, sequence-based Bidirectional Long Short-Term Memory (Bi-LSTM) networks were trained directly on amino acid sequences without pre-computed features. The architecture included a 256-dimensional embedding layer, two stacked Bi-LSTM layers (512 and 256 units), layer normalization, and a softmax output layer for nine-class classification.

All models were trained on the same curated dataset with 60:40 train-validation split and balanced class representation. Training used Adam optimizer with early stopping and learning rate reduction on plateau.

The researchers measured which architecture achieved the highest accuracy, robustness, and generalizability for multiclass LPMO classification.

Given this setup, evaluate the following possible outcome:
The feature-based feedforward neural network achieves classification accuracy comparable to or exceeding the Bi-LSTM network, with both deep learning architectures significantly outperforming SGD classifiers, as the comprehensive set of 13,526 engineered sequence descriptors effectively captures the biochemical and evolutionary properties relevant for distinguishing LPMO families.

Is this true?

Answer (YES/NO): NO